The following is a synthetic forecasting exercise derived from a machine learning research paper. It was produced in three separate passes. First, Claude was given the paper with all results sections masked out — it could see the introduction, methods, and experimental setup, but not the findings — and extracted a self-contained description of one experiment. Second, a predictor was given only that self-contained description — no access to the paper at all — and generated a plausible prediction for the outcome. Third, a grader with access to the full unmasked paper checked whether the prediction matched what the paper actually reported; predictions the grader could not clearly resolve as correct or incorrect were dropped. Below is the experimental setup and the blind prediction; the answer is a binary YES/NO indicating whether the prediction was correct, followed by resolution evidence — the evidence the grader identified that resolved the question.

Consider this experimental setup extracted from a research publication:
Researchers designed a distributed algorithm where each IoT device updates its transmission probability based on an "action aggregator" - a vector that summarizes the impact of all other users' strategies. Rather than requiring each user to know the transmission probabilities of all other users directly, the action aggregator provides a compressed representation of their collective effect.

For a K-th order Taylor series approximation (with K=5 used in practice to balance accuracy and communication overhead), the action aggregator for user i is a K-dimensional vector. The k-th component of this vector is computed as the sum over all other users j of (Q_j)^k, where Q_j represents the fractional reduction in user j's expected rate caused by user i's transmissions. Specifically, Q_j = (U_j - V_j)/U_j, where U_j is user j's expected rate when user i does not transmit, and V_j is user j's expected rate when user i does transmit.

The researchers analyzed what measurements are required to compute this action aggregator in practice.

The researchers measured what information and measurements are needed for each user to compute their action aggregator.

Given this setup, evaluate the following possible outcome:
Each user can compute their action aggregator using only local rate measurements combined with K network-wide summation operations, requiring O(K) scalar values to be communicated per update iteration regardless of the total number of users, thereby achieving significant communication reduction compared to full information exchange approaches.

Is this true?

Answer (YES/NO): NO